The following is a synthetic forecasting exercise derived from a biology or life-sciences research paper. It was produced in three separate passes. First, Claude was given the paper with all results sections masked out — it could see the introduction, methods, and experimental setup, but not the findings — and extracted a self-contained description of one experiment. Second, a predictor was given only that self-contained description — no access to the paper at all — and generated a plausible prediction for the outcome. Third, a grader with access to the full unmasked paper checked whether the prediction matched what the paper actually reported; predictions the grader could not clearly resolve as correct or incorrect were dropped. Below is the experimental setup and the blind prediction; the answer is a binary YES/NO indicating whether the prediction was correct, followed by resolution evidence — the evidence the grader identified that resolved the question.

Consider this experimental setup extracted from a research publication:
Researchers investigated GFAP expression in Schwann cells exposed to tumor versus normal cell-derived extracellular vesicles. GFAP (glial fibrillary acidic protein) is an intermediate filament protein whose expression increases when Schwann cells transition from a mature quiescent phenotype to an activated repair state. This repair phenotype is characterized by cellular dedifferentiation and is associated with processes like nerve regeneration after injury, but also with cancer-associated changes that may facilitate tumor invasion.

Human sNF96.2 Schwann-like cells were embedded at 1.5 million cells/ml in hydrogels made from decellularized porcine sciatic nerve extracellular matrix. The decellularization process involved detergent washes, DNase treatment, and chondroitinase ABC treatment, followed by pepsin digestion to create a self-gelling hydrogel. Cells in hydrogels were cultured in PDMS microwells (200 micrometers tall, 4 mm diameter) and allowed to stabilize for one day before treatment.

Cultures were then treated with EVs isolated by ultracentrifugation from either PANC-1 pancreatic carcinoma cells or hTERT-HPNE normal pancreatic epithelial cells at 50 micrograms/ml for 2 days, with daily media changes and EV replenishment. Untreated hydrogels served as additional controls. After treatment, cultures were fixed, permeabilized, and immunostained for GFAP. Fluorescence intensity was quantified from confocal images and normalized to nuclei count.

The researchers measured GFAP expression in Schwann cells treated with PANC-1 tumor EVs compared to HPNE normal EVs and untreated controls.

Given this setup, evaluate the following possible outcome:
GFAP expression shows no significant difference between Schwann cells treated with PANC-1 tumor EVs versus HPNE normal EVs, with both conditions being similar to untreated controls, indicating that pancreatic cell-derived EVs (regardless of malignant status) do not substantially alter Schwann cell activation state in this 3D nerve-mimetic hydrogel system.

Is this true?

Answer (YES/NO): NO